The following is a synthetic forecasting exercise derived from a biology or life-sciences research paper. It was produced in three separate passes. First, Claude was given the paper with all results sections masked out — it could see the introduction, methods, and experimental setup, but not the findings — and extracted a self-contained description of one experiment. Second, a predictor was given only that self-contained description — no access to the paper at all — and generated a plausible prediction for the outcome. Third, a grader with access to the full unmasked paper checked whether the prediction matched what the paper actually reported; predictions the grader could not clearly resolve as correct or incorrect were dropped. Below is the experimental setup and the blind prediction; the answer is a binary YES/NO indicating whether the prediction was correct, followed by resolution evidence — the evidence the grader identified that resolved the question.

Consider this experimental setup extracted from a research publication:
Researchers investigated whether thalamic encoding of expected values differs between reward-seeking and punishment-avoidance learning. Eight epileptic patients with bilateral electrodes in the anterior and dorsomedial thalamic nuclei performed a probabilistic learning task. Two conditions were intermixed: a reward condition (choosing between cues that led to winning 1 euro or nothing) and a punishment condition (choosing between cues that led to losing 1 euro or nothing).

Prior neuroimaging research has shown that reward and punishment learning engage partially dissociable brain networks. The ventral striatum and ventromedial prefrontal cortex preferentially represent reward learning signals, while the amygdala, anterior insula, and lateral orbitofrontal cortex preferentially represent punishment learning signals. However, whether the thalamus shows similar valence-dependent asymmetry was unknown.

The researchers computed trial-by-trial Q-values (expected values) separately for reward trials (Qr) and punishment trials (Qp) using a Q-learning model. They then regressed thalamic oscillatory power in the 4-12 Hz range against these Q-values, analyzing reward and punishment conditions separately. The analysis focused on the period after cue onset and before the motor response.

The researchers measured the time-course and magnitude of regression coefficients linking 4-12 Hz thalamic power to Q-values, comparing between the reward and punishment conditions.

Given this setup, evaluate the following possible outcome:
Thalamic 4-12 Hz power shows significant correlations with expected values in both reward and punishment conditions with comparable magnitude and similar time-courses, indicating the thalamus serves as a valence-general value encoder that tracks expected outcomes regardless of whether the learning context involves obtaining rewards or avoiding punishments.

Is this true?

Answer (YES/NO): NO